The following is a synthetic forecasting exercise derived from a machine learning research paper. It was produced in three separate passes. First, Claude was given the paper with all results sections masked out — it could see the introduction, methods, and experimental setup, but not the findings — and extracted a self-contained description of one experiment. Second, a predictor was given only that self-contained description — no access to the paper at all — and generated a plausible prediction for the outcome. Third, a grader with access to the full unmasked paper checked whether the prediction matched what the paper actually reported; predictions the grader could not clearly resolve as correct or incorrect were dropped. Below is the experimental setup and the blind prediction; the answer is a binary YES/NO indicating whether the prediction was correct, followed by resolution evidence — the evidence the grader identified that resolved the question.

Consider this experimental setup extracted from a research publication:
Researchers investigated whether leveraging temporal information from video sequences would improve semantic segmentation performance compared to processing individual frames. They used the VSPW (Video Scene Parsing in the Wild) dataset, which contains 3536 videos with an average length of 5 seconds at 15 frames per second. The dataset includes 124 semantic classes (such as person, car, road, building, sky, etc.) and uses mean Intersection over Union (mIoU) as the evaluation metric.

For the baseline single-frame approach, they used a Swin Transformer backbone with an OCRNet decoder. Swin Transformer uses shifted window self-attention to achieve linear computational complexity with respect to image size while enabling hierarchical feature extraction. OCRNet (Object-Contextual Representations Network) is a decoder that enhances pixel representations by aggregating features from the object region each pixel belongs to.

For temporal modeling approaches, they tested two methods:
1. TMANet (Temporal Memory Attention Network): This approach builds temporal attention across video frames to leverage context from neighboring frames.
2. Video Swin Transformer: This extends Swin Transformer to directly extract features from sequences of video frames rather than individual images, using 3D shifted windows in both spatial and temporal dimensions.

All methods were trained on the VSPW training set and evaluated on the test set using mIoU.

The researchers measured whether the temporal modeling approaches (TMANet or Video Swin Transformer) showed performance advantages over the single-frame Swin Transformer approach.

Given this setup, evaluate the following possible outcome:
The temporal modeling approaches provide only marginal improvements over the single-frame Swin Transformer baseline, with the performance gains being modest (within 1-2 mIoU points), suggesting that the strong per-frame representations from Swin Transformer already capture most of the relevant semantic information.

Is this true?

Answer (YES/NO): NO